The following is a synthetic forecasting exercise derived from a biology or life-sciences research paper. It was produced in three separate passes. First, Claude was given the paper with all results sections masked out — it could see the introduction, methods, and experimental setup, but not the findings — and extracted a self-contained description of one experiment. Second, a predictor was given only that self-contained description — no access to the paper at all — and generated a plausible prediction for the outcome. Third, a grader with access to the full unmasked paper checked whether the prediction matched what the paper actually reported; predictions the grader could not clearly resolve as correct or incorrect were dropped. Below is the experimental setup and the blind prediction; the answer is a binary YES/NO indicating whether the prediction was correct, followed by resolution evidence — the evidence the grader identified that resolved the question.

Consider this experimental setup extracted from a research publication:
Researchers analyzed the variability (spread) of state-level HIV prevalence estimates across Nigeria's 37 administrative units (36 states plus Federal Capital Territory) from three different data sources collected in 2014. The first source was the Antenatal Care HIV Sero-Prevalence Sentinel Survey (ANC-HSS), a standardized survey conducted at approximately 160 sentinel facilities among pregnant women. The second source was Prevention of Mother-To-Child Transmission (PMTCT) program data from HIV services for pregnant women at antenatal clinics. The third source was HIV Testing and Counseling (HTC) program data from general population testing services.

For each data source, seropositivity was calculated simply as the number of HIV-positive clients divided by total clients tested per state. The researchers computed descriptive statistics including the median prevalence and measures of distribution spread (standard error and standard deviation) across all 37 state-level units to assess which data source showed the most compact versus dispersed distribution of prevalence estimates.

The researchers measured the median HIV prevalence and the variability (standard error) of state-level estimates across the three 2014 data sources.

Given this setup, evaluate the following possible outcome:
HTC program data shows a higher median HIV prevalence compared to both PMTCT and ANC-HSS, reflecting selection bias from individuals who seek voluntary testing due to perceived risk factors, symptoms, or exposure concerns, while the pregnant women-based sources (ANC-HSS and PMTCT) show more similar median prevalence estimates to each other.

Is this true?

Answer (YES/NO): NO